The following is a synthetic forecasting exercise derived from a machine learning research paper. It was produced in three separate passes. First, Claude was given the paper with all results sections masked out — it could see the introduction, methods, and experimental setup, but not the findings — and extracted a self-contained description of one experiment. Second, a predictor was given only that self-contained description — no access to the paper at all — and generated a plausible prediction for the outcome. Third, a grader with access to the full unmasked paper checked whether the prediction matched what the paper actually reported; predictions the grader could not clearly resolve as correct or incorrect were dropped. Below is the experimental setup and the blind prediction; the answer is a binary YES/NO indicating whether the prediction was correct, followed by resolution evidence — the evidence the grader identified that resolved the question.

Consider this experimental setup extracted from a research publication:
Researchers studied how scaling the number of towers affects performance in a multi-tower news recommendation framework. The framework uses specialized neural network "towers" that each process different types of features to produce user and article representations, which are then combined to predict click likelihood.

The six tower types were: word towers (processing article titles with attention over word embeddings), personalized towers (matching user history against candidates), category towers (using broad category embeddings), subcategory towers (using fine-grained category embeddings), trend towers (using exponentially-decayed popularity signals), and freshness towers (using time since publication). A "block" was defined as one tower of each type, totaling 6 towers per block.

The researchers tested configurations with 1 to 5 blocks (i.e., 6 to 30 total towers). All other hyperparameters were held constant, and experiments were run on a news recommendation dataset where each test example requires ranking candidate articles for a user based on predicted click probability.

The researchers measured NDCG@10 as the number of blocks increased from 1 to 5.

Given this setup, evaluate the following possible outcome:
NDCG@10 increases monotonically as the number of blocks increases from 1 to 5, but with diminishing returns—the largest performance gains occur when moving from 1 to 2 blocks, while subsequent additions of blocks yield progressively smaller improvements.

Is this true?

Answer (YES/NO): NO